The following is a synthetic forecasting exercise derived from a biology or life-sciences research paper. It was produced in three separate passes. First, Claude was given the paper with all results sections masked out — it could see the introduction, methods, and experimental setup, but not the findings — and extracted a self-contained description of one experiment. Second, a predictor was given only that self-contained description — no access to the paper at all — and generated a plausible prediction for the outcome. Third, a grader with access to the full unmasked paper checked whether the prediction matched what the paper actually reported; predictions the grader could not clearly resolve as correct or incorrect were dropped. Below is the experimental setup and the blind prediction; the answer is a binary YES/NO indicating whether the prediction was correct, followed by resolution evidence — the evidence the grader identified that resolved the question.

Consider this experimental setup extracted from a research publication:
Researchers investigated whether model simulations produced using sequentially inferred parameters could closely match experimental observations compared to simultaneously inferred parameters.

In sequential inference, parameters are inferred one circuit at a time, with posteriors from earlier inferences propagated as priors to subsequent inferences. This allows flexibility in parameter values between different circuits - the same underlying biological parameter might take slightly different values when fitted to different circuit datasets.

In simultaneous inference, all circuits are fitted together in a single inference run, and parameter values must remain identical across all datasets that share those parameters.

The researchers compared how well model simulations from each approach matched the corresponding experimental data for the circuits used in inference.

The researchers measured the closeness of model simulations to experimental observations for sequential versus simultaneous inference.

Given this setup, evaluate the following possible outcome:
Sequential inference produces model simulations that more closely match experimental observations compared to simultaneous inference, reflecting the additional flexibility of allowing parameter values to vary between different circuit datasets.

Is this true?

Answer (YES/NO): YES